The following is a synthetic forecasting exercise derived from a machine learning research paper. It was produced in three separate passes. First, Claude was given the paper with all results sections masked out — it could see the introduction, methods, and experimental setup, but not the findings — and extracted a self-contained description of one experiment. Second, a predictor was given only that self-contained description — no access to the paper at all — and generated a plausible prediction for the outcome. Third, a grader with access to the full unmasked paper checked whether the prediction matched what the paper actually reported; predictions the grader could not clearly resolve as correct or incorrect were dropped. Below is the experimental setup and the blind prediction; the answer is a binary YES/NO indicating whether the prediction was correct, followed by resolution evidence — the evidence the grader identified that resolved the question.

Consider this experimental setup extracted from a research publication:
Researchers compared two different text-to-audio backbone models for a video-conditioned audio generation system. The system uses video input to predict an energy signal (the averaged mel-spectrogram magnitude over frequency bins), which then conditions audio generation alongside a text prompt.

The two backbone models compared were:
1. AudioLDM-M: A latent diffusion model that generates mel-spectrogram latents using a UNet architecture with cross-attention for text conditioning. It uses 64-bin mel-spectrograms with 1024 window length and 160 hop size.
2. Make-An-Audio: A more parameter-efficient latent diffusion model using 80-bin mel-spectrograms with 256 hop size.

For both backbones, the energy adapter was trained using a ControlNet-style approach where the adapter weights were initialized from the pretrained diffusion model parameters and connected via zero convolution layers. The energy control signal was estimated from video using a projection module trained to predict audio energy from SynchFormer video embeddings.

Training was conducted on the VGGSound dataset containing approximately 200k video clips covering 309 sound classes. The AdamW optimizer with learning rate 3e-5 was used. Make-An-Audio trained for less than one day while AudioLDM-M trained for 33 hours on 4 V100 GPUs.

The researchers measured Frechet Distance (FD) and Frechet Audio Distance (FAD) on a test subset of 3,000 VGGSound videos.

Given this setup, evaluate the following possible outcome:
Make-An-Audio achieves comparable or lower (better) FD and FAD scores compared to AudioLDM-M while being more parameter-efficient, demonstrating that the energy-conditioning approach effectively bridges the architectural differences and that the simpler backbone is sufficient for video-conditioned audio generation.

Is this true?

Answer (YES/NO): YES